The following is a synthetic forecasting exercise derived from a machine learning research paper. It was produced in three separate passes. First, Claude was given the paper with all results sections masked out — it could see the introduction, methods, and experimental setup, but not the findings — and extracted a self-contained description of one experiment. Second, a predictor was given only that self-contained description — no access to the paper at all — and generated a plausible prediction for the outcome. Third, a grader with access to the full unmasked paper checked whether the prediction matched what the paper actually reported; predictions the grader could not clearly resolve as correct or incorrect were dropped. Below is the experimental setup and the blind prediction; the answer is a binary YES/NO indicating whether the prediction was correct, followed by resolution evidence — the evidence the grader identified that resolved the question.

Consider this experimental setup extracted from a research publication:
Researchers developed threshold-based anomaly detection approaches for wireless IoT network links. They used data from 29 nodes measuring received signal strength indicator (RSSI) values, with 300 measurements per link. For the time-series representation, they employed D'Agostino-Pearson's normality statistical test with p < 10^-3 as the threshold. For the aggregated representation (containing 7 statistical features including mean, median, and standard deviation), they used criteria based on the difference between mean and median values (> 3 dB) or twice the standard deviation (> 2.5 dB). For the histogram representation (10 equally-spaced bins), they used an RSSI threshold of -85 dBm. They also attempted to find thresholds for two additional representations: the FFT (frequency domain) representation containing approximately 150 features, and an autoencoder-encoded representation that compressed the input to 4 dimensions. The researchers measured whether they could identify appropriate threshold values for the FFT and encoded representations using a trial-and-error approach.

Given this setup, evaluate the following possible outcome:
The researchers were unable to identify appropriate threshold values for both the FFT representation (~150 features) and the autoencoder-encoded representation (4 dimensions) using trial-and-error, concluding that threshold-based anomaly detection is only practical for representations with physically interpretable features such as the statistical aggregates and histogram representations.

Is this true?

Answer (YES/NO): NO